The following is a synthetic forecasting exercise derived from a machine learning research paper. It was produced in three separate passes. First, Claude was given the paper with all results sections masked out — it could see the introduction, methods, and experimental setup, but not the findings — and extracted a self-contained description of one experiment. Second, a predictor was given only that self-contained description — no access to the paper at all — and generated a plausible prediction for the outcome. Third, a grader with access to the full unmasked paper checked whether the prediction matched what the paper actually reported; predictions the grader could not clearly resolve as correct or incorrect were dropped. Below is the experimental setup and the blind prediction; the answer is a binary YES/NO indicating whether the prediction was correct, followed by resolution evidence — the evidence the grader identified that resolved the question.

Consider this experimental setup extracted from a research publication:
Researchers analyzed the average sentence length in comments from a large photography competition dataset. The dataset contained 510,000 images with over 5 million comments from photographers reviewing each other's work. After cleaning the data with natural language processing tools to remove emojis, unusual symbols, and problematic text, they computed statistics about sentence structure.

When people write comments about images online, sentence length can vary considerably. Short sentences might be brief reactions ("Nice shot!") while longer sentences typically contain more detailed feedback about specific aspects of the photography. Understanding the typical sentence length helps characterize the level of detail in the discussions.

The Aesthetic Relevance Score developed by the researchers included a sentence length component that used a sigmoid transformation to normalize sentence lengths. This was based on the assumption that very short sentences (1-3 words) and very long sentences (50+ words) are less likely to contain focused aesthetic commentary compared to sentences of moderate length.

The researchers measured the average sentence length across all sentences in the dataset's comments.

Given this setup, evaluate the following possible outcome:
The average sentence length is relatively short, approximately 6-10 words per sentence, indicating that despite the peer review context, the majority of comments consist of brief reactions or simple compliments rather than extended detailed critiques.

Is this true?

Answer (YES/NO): NO